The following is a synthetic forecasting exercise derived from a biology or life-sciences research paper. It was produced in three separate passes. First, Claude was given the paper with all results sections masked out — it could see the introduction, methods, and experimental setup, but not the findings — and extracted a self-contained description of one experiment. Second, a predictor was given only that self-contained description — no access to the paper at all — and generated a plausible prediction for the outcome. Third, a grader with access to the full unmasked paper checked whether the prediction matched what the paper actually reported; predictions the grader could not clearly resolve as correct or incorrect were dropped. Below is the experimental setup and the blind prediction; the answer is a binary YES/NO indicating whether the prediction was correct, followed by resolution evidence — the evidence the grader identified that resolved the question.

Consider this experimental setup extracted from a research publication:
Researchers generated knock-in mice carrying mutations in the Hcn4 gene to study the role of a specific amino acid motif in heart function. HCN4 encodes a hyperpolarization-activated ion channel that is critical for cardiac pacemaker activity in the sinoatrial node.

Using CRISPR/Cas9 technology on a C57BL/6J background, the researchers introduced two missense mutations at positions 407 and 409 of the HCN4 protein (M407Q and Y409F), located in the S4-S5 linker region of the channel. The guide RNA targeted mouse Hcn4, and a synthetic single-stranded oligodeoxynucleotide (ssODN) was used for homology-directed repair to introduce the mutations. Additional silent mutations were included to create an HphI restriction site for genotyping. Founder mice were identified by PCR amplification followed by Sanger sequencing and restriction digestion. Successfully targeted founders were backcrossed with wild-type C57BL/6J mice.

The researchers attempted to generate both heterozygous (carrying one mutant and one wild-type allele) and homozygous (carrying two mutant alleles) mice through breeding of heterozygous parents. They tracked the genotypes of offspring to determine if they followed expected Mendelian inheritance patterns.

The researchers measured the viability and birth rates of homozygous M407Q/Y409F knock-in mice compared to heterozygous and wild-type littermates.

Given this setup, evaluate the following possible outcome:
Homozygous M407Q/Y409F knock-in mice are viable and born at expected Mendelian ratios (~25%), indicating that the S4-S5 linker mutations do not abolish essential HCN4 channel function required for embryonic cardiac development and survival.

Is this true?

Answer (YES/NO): NO